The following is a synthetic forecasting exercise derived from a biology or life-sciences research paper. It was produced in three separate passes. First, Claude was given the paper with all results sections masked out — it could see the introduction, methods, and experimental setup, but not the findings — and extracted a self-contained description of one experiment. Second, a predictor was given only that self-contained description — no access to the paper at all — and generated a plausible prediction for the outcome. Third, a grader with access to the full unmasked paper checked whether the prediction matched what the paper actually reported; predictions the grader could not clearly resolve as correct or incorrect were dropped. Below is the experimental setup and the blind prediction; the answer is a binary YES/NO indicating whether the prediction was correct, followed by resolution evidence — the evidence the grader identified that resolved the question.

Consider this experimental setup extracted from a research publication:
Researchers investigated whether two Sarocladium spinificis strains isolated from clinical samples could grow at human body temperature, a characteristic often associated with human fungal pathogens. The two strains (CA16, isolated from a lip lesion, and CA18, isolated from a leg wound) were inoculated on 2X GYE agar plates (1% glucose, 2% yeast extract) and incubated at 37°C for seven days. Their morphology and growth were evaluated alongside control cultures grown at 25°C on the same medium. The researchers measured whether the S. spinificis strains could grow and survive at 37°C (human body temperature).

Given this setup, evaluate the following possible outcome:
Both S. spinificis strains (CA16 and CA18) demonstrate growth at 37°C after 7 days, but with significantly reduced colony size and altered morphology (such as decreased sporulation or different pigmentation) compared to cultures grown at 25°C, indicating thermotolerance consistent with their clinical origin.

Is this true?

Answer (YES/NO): NO